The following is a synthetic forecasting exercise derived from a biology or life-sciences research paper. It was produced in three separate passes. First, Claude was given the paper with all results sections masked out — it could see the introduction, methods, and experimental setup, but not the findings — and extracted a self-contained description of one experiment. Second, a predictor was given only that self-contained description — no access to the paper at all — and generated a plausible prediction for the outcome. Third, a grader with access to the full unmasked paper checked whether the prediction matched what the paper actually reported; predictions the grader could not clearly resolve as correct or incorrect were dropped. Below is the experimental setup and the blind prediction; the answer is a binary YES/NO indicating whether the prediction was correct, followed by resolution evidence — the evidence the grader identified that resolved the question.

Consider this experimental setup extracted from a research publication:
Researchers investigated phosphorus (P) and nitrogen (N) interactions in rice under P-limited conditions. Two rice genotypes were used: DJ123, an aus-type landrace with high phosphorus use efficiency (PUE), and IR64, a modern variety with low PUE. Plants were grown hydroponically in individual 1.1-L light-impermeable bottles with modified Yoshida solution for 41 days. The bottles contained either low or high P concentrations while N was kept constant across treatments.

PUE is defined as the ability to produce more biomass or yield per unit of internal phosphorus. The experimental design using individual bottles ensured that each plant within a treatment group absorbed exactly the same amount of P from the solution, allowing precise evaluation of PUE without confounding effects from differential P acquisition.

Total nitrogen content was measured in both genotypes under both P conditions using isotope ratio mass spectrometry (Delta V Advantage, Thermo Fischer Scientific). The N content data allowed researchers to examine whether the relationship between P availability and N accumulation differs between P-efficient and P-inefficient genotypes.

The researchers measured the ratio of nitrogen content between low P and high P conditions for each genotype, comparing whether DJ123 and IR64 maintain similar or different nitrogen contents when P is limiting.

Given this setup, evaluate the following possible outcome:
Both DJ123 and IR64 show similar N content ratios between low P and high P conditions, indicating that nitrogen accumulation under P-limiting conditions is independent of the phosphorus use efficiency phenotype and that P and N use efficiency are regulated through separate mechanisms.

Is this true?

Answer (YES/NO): NO